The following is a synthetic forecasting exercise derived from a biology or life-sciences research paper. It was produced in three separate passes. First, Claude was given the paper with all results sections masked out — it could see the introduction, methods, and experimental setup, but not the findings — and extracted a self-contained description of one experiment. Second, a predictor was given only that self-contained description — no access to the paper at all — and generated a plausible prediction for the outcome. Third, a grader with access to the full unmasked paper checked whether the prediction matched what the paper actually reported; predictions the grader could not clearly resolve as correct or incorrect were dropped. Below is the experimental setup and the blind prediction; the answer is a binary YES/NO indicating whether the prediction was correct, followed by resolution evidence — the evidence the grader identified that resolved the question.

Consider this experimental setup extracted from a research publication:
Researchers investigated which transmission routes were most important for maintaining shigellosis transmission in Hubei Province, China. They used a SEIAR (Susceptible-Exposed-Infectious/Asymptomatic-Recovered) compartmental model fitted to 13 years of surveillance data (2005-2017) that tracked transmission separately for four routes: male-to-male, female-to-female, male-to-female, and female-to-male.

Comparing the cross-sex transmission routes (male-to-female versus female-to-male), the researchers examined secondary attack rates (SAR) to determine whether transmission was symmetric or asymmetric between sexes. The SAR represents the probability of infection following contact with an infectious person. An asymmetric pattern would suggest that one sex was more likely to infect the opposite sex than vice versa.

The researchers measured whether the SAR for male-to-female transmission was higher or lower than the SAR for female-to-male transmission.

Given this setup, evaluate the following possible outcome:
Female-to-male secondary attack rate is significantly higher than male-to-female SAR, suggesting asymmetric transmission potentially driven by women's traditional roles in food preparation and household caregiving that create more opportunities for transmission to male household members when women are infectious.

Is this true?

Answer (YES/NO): NO